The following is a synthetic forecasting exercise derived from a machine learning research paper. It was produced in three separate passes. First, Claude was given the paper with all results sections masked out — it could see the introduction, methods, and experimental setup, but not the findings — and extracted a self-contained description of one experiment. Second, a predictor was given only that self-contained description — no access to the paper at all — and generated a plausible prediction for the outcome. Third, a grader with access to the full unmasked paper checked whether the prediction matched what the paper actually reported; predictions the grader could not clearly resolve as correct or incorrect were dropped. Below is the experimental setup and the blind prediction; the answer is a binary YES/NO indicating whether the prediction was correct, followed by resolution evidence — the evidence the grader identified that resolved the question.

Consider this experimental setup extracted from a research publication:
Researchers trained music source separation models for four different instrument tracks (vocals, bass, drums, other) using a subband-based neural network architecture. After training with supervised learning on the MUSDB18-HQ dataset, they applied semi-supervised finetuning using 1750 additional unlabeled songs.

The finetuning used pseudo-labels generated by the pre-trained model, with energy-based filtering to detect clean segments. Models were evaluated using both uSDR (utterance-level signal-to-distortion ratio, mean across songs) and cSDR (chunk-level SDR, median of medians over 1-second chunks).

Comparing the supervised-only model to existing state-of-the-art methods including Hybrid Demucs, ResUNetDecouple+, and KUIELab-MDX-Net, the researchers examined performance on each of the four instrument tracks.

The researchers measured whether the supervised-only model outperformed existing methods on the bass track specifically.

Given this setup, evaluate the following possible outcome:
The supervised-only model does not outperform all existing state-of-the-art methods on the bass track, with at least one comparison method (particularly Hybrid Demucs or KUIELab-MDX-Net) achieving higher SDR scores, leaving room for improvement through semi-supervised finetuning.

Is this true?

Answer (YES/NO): YES